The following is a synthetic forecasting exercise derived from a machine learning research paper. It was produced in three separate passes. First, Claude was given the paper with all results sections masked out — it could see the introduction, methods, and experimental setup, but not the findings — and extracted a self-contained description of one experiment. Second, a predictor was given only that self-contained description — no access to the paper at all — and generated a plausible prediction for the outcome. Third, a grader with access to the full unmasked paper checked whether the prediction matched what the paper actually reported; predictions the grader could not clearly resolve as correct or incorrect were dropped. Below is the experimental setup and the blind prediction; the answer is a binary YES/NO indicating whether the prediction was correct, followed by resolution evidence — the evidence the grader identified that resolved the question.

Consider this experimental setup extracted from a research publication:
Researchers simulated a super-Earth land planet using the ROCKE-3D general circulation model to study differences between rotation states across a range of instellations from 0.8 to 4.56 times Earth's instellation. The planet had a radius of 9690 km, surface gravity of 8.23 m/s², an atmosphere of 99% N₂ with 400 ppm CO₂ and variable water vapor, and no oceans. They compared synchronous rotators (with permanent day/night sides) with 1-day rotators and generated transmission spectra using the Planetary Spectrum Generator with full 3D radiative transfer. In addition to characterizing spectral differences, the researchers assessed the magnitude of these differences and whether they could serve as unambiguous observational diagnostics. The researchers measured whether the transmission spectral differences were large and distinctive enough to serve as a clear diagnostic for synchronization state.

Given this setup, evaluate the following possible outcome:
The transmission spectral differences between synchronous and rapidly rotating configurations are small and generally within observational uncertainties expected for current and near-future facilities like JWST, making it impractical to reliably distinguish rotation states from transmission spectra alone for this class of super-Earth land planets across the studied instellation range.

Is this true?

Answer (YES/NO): YES